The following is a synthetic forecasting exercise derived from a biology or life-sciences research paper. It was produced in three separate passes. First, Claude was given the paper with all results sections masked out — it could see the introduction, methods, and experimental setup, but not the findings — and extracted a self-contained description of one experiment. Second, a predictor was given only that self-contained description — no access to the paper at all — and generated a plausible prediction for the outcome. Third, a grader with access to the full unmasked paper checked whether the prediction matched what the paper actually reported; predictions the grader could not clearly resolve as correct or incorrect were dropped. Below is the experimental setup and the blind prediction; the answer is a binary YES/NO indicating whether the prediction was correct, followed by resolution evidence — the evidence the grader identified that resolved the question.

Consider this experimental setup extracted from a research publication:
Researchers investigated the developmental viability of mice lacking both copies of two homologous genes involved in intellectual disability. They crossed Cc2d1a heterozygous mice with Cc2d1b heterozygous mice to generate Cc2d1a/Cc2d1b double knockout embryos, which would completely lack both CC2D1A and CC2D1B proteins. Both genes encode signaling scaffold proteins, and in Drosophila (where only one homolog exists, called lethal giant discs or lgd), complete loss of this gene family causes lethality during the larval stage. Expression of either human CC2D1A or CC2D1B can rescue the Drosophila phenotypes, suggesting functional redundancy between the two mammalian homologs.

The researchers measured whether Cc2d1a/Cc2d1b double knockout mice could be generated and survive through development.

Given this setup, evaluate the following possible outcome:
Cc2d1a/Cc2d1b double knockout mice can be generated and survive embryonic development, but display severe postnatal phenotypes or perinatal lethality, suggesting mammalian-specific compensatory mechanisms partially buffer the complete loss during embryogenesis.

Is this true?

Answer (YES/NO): NO